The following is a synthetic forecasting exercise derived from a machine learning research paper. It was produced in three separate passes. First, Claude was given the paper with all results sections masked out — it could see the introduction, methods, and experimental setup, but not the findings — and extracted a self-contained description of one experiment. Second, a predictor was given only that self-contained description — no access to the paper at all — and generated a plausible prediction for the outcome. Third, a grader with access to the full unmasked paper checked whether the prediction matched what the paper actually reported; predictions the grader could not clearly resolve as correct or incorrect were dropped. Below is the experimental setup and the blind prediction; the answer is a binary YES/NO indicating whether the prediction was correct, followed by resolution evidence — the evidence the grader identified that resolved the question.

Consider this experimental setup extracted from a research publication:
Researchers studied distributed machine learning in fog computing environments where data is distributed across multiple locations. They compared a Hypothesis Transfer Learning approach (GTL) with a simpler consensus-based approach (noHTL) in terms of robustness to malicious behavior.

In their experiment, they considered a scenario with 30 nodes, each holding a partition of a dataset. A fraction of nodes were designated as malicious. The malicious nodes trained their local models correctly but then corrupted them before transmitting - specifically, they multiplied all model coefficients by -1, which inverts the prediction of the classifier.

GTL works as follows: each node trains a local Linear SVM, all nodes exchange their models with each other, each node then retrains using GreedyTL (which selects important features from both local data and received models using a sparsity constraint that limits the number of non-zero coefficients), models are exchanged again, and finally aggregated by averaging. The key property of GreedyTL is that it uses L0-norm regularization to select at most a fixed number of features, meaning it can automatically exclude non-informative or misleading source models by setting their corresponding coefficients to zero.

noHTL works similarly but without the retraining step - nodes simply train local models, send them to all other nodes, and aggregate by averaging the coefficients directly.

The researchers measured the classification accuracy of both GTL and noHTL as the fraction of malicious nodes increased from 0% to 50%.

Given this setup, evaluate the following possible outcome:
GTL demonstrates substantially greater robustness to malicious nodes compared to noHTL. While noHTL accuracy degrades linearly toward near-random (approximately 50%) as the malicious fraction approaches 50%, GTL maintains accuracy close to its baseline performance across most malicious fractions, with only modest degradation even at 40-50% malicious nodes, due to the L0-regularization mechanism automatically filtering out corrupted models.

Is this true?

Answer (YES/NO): NO